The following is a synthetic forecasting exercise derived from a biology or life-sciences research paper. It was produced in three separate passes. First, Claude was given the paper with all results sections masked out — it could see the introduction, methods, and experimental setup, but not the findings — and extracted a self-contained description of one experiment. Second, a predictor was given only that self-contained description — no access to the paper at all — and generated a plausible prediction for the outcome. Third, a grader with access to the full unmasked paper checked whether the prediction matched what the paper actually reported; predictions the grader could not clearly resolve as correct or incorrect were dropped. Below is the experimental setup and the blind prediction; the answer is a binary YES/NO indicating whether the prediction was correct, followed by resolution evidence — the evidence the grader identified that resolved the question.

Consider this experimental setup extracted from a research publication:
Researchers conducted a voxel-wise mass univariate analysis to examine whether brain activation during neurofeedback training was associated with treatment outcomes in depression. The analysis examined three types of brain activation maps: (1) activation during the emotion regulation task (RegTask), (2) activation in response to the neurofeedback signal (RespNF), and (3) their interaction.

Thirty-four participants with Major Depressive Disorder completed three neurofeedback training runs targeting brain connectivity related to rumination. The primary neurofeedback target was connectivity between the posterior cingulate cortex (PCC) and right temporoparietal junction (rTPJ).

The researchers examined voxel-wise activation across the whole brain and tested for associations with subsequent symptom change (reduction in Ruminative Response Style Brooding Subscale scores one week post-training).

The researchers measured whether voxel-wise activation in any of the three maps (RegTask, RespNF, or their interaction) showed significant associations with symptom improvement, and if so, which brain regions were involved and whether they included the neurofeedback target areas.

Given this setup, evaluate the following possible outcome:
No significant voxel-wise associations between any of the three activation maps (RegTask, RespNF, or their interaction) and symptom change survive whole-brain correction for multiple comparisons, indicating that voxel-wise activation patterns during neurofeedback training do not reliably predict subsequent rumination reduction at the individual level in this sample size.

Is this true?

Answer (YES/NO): NO